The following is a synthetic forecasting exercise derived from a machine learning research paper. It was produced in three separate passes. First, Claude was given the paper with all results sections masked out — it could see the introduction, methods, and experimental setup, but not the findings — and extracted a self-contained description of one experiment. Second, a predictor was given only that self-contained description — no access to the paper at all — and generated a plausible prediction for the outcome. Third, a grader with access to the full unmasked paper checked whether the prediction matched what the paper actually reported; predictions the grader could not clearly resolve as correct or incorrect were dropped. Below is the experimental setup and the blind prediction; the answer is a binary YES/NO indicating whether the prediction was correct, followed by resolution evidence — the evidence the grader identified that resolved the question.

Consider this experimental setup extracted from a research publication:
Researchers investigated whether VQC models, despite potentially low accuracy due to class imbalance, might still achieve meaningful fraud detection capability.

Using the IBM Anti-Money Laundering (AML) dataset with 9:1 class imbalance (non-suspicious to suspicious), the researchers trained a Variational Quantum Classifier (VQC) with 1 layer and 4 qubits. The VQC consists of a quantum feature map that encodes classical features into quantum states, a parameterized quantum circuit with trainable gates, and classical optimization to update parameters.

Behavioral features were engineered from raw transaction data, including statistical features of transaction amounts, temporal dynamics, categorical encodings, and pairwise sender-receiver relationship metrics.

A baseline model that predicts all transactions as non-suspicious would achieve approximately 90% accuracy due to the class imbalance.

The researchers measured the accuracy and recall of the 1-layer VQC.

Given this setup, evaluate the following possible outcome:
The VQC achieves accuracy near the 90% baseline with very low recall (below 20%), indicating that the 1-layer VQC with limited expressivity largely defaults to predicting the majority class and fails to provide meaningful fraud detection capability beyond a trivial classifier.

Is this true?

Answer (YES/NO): NO